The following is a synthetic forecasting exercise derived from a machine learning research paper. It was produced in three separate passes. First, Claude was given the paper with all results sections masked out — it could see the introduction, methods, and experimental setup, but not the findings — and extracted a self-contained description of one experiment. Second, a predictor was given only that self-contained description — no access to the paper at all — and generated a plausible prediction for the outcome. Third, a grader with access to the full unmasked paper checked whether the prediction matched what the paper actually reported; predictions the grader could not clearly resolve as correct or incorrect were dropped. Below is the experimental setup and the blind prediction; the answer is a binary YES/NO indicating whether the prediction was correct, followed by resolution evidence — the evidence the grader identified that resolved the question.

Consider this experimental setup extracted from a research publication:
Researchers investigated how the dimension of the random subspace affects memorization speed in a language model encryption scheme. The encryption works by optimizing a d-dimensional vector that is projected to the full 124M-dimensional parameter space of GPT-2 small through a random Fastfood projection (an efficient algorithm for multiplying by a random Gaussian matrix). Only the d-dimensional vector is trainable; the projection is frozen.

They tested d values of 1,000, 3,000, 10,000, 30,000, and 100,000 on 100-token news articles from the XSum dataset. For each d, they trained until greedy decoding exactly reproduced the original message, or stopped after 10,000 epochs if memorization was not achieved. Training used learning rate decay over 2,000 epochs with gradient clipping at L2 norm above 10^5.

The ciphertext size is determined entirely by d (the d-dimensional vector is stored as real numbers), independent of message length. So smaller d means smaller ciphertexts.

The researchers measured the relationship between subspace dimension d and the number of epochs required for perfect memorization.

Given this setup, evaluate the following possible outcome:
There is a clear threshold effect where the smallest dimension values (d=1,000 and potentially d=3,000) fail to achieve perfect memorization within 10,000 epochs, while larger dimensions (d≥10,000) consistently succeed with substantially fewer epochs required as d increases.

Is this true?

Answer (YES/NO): NO